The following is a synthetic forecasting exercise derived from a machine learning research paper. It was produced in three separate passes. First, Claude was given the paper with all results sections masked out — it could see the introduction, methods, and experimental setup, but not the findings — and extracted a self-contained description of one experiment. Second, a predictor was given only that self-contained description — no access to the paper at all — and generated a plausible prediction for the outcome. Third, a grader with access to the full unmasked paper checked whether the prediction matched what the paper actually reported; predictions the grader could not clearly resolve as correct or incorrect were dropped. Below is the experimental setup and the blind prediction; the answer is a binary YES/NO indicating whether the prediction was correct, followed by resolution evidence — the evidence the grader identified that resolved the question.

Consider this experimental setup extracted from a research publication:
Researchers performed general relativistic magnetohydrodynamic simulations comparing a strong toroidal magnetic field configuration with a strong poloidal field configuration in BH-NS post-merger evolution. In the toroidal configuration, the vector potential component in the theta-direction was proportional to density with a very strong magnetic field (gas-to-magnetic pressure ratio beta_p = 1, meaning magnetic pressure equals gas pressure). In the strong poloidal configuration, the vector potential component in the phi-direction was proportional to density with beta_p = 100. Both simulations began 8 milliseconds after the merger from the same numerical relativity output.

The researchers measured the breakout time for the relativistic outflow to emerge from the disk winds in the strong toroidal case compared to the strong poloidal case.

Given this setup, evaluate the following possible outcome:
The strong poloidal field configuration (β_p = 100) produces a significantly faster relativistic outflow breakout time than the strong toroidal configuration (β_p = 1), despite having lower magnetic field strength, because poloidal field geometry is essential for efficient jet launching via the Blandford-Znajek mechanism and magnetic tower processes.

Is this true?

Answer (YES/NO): YES